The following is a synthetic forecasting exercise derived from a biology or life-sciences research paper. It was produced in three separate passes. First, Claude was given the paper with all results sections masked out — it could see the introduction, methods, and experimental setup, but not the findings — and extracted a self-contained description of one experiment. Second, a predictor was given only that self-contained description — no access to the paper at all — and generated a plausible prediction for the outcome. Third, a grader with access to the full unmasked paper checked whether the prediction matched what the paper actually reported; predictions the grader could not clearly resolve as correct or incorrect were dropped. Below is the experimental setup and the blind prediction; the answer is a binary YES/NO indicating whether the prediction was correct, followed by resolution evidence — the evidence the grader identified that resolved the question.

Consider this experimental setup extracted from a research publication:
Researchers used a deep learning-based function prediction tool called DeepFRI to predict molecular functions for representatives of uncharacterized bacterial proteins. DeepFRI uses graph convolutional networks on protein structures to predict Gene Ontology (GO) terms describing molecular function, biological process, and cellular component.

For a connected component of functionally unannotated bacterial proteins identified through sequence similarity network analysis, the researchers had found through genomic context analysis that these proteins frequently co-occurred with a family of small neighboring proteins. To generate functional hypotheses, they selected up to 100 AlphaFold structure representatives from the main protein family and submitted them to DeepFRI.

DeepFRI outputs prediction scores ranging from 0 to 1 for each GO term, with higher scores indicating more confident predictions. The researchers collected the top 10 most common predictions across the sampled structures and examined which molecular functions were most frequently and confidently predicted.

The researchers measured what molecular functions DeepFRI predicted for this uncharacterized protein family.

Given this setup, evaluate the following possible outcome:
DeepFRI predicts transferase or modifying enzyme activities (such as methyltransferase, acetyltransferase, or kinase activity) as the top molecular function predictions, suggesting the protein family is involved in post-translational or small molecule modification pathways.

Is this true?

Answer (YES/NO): NO